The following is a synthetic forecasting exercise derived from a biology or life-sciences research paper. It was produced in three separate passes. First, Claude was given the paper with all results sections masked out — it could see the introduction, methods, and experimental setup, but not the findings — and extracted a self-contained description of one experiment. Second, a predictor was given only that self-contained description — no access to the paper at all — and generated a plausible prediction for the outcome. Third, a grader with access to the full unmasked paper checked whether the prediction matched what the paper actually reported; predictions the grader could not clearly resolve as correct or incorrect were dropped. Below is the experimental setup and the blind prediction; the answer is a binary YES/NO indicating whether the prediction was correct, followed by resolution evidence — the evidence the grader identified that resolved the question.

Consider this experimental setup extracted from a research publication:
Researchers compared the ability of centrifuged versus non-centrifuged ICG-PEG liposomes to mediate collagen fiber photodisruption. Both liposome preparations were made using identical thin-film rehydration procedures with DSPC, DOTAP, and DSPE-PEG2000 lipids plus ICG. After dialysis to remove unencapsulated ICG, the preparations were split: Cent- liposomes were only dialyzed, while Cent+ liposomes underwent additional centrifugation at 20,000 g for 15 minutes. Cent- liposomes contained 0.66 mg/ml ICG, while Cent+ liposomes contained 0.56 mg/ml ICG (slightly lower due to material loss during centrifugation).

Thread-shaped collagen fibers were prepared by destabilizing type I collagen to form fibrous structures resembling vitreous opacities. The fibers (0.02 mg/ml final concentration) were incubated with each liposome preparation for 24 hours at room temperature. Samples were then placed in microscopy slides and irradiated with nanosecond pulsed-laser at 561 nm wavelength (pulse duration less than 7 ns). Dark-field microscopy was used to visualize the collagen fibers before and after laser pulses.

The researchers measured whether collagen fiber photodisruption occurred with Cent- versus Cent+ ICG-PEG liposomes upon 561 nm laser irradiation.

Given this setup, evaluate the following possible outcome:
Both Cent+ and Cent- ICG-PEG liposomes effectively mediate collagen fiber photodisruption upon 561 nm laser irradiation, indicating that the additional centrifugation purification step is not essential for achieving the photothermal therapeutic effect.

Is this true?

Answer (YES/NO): NO